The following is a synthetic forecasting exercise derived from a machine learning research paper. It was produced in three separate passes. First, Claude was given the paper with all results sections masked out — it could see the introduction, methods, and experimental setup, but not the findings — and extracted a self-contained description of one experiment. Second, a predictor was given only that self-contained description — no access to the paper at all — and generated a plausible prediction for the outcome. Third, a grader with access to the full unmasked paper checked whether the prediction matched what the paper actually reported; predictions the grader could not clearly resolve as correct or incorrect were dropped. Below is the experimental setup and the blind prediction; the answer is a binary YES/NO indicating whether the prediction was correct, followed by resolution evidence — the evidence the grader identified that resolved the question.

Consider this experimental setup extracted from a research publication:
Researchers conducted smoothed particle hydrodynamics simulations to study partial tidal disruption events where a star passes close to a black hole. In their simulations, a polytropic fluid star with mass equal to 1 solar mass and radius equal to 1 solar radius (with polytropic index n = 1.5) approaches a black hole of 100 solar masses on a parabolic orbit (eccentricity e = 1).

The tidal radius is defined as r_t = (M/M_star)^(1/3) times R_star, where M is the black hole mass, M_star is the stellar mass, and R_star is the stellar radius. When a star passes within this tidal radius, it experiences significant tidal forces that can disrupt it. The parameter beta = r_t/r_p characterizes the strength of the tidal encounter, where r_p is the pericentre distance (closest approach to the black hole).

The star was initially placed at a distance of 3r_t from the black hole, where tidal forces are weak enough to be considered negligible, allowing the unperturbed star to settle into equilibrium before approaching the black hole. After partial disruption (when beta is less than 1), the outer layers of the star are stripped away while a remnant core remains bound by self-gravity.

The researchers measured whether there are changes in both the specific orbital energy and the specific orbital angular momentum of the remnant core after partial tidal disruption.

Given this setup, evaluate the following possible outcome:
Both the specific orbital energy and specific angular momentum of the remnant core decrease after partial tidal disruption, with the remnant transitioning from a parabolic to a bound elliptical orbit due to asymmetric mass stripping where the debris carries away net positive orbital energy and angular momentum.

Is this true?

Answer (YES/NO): NO